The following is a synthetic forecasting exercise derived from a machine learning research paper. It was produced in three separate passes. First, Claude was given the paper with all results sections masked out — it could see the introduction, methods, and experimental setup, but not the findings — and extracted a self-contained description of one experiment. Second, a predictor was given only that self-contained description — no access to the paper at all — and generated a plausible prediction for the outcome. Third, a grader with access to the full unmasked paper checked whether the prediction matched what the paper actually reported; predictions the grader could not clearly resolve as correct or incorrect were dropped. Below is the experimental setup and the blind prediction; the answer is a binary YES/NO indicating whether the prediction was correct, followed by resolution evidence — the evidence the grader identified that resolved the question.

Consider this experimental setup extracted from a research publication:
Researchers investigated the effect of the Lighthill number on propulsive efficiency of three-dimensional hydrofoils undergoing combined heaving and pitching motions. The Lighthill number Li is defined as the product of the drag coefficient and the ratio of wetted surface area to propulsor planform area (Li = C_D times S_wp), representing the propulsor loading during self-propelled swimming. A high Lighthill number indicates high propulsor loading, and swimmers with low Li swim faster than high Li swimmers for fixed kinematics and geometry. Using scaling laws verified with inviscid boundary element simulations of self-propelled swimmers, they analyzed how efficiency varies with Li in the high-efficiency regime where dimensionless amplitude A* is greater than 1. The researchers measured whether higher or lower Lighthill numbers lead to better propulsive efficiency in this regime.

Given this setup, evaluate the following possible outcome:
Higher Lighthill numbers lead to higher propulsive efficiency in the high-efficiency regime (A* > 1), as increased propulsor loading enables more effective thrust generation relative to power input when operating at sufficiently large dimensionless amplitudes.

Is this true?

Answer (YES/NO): NO